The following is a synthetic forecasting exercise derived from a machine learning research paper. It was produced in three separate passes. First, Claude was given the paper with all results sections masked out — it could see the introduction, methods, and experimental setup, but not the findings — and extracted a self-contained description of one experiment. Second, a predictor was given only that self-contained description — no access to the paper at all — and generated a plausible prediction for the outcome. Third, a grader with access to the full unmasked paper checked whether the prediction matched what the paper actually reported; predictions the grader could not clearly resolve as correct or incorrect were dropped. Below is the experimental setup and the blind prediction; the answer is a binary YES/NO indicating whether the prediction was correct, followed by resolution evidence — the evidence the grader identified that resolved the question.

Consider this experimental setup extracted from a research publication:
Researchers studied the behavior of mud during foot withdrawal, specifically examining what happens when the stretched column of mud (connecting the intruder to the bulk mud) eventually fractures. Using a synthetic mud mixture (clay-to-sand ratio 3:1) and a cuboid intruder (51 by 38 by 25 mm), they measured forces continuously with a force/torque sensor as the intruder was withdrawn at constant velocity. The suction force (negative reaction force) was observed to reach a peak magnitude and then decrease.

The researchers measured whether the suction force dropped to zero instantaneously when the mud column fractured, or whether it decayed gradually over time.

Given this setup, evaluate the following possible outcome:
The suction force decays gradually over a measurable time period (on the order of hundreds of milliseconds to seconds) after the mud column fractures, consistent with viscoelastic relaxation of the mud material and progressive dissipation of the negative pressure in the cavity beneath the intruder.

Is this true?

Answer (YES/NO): YES